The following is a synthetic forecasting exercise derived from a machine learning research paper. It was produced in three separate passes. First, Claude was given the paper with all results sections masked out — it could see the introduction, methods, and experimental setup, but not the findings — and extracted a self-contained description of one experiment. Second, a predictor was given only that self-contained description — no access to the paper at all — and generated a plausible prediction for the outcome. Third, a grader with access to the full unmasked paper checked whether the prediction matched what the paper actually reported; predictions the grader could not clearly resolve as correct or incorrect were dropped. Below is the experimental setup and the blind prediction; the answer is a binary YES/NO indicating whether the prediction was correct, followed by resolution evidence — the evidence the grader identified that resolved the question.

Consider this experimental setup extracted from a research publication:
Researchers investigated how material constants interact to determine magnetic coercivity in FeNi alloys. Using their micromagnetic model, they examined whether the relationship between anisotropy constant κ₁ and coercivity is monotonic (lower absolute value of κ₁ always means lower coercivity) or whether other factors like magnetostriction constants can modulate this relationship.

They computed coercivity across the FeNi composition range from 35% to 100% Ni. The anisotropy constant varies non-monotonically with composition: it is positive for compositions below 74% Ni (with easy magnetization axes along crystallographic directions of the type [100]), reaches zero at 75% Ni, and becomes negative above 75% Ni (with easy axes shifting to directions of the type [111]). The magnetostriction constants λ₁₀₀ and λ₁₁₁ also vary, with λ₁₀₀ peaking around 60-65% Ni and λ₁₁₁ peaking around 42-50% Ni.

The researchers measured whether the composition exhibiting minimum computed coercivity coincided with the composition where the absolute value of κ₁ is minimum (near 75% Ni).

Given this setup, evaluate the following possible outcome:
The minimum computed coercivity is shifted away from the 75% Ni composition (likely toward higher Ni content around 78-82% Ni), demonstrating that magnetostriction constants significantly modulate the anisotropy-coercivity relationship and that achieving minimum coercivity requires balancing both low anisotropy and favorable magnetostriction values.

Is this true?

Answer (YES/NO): YES